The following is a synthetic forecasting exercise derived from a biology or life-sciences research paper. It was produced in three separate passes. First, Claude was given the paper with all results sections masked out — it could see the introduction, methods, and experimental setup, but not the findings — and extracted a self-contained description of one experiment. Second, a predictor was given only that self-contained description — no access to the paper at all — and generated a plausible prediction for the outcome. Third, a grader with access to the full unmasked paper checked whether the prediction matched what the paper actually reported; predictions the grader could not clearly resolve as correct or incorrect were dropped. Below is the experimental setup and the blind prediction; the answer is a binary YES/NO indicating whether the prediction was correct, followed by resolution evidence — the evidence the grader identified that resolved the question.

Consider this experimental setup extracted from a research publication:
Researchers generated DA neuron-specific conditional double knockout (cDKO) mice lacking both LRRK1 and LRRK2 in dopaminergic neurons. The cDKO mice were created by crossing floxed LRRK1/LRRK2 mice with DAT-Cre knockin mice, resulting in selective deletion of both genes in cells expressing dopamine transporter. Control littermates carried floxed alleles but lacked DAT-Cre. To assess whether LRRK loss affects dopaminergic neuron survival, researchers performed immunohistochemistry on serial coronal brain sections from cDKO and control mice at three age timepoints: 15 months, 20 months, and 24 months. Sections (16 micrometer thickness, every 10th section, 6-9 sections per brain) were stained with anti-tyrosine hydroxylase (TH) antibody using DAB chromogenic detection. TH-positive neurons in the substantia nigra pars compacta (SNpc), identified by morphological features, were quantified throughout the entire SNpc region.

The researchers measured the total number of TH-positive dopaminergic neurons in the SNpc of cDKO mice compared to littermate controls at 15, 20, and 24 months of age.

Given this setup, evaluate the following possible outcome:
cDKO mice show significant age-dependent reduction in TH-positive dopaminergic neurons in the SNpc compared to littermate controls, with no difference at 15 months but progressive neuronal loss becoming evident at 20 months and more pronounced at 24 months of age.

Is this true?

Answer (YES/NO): YES